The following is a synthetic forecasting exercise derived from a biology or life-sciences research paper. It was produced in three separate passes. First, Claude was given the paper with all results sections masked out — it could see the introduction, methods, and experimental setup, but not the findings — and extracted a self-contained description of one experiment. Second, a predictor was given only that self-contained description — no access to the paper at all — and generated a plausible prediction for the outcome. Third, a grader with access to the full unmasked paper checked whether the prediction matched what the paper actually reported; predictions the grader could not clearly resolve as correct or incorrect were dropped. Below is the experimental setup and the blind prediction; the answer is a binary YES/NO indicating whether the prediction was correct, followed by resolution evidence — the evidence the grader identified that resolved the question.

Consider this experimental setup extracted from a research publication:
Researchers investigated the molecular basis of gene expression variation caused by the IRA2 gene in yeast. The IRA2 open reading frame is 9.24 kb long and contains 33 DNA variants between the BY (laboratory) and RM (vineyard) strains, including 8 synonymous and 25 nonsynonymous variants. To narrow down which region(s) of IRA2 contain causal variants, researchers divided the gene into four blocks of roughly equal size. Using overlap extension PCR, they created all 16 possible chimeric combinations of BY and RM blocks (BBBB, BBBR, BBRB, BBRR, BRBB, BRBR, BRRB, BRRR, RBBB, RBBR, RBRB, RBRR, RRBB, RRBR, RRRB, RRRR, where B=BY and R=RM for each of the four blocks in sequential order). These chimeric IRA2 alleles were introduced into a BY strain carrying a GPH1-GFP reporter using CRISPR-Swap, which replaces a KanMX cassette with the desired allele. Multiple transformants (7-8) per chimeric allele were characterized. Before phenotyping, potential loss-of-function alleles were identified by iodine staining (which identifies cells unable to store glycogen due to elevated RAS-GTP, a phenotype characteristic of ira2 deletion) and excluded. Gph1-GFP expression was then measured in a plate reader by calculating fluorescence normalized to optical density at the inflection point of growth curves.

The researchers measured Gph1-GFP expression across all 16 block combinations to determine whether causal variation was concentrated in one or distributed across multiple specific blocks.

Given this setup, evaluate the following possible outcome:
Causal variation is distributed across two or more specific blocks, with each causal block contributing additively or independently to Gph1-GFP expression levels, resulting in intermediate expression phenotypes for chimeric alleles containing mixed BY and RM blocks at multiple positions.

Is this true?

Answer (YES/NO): NO